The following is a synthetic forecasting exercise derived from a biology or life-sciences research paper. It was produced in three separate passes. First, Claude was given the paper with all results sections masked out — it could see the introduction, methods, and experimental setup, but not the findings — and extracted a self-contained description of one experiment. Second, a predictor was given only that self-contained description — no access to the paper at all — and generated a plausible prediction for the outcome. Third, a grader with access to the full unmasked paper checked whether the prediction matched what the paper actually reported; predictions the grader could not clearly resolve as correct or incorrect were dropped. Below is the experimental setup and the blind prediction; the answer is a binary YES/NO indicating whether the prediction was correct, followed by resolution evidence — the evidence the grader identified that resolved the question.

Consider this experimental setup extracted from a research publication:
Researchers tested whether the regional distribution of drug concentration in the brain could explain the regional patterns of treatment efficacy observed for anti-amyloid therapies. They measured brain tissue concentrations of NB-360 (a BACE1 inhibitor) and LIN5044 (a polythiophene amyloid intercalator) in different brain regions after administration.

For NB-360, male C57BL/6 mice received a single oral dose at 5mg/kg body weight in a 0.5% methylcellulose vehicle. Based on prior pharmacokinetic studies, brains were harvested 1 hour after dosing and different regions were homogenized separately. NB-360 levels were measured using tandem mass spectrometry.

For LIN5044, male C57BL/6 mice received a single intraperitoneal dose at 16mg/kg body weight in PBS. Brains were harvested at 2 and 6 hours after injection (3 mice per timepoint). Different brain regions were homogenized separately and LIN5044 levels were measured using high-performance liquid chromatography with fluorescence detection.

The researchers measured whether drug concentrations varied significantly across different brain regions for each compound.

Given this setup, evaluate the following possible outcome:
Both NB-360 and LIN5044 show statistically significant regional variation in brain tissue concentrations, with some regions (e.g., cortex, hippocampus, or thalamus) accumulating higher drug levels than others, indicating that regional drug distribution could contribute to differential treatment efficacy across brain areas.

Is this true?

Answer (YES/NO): NO